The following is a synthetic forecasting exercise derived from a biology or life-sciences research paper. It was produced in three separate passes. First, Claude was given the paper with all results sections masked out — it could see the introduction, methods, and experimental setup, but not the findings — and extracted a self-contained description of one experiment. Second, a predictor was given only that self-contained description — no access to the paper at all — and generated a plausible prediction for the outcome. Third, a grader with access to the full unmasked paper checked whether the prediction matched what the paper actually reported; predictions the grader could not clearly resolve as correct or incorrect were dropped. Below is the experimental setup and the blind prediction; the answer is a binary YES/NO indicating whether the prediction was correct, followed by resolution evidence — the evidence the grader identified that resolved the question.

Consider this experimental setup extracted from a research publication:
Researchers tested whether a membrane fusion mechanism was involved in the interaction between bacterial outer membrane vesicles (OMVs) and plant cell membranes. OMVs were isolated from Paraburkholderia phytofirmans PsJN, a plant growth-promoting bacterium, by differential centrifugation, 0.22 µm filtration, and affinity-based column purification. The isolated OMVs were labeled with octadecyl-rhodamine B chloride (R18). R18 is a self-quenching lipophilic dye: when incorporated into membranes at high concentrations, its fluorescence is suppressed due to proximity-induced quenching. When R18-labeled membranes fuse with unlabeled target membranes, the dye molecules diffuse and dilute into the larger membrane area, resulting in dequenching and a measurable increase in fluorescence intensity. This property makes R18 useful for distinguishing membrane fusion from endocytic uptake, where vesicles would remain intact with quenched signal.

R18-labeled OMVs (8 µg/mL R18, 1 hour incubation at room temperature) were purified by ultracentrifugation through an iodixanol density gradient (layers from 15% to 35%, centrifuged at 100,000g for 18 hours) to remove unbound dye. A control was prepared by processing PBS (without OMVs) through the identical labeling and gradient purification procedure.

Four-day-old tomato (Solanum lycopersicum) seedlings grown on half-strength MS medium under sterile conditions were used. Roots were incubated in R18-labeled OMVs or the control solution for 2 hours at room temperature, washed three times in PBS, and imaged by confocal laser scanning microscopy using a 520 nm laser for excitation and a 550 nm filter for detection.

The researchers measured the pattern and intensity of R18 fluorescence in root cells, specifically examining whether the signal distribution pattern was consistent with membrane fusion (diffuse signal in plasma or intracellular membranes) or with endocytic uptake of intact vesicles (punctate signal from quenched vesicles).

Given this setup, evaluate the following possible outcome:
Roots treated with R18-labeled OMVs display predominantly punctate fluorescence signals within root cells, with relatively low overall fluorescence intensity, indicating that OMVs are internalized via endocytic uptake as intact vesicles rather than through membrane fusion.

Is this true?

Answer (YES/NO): NO